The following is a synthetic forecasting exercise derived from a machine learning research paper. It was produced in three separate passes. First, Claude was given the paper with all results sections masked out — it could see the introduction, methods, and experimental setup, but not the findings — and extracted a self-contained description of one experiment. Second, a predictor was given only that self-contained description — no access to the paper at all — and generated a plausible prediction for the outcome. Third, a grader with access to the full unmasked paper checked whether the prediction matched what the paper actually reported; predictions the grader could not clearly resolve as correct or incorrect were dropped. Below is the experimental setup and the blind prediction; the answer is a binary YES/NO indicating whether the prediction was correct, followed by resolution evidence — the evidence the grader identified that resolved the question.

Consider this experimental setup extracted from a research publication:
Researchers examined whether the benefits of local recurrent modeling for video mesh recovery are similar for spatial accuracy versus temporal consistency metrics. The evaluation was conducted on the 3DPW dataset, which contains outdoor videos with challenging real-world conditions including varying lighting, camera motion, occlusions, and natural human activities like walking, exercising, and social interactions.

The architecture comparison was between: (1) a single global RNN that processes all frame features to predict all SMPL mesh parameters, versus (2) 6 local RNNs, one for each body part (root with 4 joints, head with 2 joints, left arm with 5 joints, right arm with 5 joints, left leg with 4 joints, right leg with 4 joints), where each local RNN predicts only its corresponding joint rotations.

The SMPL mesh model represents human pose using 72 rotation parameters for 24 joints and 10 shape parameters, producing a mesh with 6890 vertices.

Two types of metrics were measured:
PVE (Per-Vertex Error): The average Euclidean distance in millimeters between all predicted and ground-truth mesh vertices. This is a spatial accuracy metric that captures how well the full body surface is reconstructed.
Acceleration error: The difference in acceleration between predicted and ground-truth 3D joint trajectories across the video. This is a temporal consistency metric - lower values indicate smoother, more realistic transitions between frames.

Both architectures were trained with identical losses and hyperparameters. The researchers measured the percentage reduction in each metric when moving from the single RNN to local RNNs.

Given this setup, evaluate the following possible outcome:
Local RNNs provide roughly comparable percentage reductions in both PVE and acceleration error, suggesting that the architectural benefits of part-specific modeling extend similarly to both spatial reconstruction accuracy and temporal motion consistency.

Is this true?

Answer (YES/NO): NO